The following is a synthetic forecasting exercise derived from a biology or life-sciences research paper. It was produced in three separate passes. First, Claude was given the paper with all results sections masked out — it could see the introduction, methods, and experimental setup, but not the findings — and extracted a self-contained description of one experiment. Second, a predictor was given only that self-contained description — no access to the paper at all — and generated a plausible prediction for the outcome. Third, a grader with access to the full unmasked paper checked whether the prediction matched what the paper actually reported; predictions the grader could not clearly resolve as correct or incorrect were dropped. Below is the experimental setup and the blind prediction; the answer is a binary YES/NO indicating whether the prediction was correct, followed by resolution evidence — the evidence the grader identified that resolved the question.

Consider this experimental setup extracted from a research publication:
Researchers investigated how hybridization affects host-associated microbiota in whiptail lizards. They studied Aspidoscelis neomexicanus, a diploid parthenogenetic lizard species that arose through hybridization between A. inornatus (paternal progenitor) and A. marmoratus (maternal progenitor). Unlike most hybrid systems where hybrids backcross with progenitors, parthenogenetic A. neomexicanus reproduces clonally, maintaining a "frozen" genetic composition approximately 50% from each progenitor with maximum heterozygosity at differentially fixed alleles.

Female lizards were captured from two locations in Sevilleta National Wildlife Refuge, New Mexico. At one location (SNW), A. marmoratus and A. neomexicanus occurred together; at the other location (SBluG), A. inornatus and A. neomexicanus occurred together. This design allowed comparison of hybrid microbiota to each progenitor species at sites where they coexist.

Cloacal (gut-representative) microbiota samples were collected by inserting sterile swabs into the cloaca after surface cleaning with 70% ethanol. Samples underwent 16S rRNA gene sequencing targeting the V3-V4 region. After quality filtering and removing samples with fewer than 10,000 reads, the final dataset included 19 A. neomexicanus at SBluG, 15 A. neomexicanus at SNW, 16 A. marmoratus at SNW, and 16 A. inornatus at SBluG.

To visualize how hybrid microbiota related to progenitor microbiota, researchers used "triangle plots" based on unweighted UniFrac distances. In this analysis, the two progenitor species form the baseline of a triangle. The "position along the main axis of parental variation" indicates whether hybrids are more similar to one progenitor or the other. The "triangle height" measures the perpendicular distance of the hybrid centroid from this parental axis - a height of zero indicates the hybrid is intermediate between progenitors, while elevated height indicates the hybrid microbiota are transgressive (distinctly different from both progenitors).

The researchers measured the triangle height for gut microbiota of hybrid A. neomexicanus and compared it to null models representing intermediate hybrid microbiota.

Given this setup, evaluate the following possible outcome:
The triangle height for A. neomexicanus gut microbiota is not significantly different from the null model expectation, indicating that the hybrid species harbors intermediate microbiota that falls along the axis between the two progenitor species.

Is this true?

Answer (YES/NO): NO